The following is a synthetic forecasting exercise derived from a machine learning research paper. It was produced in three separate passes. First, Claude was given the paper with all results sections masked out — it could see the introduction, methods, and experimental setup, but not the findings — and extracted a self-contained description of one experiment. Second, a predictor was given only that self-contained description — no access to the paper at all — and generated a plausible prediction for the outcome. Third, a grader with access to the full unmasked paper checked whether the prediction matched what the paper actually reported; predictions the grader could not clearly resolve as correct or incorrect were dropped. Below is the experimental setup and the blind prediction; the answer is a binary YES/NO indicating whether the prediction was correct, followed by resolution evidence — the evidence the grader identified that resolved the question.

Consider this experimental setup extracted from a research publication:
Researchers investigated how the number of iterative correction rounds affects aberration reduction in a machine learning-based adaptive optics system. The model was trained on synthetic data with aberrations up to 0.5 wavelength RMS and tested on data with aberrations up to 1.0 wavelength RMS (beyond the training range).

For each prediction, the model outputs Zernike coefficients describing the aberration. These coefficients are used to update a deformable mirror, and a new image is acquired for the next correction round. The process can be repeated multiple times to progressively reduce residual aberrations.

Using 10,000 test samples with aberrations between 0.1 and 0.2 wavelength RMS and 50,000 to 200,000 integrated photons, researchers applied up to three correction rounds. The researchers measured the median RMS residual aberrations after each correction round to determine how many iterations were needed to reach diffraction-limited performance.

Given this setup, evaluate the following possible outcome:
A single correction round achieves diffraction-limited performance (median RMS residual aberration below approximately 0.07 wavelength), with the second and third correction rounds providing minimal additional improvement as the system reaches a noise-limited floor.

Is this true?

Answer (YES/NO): YES